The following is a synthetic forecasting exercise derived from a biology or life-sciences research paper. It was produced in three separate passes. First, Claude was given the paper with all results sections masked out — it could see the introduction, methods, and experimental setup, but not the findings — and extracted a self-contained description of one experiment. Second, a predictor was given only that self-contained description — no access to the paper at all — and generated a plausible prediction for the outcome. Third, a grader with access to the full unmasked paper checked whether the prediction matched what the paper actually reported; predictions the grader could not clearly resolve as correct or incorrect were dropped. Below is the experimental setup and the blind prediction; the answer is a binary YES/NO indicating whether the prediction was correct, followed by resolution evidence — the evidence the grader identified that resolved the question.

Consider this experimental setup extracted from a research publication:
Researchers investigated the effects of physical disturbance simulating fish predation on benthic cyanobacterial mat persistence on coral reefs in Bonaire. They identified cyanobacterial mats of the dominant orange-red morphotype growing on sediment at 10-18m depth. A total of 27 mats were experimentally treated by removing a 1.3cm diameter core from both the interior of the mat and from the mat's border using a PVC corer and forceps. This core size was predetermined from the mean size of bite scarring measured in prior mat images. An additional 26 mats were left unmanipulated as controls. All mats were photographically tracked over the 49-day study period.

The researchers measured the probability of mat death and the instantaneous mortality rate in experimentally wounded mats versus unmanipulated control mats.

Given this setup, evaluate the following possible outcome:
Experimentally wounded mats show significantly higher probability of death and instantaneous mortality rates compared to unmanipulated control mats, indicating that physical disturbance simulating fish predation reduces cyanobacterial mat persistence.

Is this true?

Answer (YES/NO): NO